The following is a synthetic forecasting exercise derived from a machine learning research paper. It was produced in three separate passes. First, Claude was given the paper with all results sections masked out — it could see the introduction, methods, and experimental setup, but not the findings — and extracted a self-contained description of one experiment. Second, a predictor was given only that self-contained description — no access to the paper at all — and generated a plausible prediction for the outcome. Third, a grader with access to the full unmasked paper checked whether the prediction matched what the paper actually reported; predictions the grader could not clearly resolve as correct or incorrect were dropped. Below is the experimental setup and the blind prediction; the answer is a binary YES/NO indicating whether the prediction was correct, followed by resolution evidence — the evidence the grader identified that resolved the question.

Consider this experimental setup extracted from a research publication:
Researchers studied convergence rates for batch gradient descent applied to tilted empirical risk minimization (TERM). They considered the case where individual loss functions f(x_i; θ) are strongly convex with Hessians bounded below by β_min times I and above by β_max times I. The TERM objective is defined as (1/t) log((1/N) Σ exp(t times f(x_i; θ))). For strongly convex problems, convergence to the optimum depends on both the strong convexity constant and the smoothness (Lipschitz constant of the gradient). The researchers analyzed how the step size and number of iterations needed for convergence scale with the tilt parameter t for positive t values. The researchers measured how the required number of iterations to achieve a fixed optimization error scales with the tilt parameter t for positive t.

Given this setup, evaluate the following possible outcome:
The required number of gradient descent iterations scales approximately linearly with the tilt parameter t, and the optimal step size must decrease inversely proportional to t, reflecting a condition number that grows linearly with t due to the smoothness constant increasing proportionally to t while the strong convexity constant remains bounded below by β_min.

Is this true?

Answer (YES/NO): YES